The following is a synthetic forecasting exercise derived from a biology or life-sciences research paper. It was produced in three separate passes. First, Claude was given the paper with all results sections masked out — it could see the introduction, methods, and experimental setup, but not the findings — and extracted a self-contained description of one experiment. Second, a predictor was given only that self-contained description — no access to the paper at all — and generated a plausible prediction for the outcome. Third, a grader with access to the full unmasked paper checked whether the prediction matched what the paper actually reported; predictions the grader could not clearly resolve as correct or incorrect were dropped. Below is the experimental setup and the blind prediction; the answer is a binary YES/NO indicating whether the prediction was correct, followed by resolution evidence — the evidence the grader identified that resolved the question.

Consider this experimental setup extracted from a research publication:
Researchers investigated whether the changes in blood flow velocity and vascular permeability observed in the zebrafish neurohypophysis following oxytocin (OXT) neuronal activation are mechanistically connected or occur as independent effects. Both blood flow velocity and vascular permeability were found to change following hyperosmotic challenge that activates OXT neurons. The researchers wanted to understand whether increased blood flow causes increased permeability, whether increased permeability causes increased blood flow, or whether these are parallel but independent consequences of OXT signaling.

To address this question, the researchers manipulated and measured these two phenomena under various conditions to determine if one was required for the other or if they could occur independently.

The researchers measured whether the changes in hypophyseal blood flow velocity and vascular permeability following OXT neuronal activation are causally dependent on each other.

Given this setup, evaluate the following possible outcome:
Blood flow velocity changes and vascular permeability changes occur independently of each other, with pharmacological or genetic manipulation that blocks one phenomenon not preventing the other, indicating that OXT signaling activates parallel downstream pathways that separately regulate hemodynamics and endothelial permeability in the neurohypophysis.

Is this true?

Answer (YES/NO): YES